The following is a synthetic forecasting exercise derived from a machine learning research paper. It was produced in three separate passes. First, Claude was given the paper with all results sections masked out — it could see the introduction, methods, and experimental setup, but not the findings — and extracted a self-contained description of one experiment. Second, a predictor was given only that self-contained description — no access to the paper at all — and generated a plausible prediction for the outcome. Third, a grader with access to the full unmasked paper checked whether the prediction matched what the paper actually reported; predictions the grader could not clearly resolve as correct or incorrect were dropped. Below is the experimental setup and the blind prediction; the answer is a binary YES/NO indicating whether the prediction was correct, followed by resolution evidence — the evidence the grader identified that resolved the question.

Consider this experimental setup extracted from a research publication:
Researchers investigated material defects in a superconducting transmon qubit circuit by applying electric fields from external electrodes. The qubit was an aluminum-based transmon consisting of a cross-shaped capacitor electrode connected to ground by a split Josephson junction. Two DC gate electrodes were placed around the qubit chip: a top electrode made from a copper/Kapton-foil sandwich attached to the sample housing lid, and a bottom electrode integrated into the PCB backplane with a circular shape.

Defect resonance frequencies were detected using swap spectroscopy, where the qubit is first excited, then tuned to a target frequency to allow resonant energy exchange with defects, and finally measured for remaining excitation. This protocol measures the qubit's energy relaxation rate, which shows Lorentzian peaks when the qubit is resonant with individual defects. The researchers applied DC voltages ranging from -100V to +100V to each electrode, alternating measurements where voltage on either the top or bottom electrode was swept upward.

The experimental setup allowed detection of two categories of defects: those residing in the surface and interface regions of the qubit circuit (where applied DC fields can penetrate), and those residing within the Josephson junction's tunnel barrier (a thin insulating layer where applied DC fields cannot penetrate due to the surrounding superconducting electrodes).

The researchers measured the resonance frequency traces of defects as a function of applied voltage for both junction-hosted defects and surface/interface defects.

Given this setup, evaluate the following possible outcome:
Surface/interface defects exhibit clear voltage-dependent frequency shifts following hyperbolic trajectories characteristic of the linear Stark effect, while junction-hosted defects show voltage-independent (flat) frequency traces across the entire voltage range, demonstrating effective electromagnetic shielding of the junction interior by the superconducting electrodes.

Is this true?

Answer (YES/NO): YES